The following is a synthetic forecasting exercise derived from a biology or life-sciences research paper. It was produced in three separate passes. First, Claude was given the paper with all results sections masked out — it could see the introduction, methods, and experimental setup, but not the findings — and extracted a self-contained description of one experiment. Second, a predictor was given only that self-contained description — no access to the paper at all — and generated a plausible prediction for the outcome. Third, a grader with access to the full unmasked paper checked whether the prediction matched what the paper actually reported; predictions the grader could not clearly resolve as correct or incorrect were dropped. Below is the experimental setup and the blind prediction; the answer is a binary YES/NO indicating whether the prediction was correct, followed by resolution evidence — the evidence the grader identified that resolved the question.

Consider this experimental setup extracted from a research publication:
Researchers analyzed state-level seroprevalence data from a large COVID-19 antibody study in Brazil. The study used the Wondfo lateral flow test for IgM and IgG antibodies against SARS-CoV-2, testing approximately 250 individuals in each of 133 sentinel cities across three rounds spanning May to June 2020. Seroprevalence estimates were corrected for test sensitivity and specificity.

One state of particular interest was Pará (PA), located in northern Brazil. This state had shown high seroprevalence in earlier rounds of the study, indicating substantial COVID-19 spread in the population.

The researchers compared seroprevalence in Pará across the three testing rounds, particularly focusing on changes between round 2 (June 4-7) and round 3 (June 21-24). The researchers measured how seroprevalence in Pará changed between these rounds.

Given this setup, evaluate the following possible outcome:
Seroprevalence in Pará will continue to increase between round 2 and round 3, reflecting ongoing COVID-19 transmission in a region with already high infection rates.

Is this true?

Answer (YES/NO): NO